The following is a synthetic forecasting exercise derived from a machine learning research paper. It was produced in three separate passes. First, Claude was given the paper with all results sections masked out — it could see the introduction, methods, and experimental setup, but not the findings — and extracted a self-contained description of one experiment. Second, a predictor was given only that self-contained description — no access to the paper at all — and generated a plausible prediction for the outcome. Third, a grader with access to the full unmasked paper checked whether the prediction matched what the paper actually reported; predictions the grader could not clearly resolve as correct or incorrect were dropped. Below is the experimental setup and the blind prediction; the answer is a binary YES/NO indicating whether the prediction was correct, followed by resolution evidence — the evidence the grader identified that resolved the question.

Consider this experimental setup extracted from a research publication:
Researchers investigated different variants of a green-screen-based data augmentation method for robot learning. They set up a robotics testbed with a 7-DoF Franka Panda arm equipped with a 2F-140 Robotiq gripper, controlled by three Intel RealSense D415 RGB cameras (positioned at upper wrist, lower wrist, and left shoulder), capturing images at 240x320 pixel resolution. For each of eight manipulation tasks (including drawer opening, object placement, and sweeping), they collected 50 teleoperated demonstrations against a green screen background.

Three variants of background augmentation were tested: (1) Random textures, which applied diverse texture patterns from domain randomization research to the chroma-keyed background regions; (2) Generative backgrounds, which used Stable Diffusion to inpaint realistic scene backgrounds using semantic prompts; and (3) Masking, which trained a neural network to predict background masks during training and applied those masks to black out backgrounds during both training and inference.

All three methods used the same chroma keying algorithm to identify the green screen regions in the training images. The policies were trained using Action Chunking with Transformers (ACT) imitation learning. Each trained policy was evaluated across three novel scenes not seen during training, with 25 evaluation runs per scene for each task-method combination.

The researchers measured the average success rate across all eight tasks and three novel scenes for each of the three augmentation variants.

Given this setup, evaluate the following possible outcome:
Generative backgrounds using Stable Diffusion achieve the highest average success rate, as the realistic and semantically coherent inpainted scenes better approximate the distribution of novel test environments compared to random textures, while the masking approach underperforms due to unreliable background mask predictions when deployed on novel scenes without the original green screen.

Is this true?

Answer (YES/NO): NO